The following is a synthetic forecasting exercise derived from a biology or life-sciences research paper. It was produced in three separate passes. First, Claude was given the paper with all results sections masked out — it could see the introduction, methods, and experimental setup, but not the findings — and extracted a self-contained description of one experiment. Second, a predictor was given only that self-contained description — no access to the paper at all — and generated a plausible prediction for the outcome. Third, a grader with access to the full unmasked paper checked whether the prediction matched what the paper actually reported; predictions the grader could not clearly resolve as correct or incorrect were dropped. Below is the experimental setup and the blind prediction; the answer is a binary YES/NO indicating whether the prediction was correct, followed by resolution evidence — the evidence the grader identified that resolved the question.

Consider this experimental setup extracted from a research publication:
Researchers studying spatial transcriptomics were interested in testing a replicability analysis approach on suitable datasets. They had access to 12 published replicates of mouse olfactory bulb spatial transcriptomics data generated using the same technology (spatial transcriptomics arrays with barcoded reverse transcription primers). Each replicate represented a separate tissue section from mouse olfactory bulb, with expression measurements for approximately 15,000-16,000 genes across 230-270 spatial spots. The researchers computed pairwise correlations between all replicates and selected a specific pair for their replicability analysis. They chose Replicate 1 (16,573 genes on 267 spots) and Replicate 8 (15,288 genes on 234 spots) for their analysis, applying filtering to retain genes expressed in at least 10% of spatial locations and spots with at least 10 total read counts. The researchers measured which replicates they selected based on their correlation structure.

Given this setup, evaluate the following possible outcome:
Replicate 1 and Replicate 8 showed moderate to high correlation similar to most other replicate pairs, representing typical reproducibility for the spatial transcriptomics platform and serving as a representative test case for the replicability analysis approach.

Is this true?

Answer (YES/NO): NO